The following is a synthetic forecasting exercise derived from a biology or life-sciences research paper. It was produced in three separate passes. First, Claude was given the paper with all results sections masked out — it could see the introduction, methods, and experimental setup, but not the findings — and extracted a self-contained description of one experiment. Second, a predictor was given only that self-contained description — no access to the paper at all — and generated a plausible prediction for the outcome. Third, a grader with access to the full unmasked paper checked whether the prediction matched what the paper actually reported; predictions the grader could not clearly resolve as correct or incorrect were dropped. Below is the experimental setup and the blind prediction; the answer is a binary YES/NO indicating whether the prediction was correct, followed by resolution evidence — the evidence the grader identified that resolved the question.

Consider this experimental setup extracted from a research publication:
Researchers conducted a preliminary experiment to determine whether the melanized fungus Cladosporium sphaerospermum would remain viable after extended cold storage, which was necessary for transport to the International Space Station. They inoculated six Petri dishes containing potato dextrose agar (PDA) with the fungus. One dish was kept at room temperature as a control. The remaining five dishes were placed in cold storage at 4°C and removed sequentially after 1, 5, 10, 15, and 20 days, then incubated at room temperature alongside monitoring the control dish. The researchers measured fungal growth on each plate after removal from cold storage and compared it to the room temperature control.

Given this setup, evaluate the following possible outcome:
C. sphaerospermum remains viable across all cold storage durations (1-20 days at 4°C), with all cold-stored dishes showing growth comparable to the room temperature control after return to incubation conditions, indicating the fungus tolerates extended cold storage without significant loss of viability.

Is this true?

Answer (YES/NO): YES